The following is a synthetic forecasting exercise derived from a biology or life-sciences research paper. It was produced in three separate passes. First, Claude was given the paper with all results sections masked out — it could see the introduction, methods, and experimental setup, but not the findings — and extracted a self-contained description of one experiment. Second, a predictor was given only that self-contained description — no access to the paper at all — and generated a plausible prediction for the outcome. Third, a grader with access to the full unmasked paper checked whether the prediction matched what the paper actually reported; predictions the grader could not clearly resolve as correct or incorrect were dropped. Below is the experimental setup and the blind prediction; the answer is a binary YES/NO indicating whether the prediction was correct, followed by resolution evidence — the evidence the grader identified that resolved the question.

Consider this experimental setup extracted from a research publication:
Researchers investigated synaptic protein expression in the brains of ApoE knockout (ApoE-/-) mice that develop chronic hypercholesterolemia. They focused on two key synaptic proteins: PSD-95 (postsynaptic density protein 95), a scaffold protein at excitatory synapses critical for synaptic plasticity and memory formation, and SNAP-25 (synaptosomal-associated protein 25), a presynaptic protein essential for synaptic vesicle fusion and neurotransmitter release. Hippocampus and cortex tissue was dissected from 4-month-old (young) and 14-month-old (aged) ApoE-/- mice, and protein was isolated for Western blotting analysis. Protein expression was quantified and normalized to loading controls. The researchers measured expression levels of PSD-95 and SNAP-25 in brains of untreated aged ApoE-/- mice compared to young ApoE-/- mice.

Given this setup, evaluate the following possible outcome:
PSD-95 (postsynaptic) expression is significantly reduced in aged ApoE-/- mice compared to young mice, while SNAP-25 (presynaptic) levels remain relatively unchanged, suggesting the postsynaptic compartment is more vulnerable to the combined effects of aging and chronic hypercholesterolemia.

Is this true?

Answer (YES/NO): NO